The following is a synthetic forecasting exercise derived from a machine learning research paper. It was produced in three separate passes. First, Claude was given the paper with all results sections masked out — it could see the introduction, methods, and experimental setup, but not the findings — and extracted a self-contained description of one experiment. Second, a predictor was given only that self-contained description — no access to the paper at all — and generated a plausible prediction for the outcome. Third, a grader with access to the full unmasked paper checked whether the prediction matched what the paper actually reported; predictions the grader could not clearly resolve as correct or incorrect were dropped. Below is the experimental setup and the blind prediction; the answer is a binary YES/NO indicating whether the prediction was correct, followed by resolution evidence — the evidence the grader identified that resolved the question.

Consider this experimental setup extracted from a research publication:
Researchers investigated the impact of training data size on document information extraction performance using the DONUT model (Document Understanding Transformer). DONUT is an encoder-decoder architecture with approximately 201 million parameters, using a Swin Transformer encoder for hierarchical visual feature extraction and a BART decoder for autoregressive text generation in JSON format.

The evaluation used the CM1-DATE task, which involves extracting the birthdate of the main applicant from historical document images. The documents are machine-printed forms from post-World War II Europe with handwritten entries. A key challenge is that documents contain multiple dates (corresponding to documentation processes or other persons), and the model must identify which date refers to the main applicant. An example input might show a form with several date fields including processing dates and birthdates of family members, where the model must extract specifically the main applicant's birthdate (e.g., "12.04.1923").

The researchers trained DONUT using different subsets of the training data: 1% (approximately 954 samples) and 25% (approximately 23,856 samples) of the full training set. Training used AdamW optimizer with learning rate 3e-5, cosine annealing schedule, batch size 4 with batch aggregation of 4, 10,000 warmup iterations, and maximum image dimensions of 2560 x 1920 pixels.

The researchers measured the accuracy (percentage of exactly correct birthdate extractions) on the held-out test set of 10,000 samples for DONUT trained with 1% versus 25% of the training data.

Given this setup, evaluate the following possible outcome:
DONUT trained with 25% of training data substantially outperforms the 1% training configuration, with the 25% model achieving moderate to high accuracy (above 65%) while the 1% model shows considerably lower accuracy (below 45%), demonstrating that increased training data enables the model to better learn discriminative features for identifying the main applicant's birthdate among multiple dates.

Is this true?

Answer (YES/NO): NO